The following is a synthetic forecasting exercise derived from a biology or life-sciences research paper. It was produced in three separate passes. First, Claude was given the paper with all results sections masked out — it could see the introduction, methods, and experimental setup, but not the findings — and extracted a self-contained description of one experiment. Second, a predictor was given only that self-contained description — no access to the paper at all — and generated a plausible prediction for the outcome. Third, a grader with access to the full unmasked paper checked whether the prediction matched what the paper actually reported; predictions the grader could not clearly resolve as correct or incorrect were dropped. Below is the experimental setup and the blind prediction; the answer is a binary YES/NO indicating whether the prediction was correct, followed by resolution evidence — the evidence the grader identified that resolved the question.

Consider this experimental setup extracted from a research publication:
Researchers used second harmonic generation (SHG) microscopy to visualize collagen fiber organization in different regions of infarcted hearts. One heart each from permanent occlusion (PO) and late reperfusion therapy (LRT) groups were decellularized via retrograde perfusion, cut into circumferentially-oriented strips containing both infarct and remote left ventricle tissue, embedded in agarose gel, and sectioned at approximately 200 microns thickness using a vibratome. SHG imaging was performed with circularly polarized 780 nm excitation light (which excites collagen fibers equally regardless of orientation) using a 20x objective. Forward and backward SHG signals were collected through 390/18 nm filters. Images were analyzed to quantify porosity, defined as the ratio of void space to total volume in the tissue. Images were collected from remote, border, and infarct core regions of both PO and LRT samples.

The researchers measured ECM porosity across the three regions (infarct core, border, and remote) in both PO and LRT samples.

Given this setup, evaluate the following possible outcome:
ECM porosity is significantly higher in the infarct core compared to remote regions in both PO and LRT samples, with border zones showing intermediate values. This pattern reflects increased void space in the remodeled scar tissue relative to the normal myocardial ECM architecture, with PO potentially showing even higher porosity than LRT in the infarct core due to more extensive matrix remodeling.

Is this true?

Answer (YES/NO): NO